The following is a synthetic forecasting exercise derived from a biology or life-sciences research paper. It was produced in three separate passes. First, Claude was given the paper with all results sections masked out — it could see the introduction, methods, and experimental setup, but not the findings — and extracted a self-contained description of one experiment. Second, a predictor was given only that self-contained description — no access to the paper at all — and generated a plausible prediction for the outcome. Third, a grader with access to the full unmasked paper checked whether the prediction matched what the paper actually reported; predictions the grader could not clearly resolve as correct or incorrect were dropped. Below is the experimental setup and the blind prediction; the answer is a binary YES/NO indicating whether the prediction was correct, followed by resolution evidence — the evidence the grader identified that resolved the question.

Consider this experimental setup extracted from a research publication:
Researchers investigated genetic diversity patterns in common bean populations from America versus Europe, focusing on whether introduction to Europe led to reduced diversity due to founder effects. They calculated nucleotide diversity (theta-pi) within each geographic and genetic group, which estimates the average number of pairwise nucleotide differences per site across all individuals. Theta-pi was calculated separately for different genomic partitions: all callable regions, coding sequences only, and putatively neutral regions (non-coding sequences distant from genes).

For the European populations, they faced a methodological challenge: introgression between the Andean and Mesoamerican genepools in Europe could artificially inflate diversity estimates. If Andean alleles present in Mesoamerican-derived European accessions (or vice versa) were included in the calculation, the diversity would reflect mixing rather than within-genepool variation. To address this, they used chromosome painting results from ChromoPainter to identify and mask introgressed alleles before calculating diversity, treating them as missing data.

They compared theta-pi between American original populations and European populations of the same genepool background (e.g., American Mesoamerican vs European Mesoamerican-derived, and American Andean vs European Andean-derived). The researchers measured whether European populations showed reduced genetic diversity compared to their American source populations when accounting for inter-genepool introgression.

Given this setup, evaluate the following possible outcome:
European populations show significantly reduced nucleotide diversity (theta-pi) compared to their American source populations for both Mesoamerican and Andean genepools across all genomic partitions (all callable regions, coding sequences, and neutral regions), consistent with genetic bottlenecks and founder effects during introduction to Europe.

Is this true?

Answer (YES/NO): YES